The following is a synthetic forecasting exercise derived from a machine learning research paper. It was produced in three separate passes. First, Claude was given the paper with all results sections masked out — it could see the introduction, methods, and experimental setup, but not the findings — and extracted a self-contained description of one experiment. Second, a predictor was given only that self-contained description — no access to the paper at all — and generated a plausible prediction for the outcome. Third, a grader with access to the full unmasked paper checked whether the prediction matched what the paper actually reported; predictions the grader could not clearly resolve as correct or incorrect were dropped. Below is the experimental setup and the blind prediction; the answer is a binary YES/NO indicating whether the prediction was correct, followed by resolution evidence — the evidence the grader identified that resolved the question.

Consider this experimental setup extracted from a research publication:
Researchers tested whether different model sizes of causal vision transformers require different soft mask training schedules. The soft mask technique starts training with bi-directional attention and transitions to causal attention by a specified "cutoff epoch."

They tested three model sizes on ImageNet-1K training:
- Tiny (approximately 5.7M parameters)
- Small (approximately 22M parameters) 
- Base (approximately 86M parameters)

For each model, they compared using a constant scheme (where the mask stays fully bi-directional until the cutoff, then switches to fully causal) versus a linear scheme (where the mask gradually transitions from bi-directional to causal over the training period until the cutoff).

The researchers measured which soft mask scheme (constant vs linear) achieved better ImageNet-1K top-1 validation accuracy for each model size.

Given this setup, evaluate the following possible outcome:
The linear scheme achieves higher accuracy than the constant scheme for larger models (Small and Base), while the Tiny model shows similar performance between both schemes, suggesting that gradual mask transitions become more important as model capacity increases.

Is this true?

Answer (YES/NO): NO